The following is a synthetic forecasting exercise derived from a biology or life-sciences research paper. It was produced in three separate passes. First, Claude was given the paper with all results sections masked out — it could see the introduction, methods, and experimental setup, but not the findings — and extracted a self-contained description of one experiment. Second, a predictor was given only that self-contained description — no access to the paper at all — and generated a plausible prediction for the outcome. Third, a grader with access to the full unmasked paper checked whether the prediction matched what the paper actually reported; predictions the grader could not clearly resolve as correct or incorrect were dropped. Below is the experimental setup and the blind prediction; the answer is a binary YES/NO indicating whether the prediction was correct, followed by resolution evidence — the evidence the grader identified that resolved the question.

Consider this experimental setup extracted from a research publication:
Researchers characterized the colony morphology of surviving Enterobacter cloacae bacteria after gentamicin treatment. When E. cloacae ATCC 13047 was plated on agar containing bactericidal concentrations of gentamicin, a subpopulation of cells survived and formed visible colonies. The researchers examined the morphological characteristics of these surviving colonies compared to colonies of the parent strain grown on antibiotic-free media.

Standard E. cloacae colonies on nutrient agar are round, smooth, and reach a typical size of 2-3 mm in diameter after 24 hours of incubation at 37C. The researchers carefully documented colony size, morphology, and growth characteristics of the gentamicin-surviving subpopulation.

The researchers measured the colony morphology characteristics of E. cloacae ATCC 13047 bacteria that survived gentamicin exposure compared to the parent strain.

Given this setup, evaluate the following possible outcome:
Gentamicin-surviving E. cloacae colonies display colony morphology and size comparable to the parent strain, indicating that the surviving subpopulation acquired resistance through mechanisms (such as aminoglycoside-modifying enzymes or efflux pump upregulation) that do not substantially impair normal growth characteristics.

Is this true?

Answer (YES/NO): NO